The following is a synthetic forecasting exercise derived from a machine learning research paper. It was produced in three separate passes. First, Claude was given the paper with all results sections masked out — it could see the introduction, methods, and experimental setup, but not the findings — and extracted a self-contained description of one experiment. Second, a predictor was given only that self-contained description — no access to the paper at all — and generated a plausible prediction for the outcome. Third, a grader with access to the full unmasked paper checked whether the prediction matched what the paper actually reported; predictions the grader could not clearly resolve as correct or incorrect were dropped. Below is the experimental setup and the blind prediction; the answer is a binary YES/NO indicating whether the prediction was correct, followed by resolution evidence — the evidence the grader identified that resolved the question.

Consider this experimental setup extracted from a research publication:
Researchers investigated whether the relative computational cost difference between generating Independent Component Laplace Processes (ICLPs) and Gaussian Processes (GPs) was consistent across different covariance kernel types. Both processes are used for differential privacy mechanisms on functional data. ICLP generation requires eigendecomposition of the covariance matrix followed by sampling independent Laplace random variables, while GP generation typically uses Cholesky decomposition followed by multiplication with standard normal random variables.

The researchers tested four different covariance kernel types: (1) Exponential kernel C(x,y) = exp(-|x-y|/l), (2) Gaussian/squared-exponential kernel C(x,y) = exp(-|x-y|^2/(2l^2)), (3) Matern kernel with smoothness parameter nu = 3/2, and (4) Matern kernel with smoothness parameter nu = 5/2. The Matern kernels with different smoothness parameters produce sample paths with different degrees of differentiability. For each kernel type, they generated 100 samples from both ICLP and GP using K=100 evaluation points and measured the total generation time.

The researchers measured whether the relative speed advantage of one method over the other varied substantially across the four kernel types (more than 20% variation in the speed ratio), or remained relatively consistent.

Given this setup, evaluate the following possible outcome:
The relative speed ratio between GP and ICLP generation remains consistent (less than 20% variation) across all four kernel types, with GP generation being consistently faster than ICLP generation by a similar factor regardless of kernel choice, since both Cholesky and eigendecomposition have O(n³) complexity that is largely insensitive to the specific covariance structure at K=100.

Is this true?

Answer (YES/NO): YES